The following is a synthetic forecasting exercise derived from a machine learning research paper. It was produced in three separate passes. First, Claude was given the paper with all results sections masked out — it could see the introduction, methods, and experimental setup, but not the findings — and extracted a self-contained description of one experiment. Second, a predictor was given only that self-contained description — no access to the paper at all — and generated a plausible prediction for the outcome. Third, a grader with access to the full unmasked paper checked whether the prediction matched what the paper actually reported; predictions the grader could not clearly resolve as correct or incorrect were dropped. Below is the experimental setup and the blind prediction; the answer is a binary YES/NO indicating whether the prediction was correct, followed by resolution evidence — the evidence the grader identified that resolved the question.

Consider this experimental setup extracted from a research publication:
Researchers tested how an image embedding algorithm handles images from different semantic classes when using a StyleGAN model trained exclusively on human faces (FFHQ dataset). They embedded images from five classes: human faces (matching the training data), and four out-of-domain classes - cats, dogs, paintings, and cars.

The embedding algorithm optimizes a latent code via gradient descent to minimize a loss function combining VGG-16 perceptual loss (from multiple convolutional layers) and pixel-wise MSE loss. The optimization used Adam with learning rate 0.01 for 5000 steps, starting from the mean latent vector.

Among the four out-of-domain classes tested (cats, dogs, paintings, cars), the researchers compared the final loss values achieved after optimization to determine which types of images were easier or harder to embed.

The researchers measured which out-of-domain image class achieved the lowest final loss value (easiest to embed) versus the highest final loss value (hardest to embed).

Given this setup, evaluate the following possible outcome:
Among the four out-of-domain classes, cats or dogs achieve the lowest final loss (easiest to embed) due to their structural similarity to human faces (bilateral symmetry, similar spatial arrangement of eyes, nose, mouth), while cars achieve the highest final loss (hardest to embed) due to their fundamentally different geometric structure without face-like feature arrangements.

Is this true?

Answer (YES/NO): NO